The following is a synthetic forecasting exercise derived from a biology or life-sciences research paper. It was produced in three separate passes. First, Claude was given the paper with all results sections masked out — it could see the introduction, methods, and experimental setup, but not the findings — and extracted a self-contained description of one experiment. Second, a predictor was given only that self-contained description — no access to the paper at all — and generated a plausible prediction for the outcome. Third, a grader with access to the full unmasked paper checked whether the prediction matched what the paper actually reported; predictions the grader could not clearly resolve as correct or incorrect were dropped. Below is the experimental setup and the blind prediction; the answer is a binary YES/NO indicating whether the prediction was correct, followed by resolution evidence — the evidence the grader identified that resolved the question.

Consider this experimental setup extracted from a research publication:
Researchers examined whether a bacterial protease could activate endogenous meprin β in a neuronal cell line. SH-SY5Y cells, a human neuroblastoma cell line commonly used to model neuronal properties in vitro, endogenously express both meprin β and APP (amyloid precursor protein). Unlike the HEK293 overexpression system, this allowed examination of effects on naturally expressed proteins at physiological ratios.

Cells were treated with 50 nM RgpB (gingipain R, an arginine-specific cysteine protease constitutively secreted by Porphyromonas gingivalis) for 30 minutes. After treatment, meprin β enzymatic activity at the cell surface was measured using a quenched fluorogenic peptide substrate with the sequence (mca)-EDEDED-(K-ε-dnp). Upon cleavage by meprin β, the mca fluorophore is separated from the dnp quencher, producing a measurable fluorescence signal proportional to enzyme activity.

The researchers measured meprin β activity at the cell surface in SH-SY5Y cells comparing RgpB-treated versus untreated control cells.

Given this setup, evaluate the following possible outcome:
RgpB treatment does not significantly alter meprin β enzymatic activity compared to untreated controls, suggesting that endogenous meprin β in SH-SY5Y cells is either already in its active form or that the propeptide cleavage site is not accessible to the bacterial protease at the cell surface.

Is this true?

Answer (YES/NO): NO